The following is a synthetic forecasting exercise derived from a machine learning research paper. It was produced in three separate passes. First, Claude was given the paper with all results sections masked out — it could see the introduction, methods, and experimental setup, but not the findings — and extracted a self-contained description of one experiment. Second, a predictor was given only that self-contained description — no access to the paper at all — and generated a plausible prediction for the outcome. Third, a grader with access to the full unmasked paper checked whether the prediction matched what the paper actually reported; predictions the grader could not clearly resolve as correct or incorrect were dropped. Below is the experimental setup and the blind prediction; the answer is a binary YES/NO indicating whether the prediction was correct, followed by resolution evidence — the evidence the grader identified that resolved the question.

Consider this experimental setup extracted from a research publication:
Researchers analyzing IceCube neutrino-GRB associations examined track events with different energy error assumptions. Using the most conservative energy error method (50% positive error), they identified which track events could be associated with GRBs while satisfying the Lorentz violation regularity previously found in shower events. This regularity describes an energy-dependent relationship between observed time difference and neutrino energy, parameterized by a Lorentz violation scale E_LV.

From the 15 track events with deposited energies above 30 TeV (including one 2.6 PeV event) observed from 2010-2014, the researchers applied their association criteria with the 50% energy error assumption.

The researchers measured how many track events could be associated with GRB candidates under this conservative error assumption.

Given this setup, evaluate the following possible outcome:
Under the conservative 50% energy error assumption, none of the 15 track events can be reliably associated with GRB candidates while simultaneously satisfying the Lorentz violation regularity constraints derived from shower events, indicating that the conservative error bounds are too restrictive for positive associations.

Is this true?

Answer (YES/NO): NO